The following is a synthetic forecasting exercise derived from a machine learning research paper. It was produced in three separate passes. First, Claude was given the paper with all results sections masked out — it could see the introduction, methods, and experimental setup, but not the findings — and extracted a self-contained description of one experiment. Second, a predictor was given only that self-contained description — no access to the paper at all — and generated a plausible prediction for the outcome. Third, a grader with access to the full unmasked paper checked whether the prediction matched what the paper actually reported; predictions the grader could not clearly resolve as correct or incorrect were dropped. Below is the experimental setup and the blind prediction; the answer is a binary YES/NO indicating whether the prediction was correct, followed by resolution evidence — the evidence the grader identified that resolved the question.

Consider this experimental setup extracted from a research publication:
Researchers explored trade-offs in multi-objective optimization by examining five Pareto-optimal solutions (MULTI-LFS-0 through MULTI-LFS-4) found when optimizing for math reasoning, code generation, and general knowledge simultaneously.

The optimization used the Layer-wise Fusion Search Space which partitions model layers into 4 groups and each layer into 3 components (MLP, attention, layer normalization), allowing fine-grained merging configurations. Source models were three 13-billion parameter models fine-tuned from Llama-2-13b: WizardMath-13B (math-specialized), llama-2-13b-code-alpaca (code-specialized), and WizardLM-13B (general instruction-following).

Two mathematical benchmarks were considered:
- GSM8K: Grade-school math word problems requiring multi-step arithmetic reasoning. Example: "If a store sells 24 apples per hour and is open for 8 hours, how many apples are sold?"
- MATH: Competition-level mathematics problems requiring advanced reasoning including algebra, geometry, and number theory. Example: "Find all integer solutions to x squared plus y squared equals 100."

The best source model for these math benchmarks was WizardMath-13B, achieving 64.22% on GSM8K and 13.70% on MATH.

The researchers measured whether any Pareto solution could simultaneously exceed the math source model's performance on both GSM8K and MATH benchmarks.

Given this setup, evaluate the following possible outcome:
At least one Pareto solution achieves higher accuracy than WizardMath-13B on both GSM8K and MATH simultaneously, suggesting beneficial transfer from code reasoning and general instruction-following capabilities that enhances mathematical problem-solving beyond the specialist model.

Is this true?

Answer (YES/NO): NO